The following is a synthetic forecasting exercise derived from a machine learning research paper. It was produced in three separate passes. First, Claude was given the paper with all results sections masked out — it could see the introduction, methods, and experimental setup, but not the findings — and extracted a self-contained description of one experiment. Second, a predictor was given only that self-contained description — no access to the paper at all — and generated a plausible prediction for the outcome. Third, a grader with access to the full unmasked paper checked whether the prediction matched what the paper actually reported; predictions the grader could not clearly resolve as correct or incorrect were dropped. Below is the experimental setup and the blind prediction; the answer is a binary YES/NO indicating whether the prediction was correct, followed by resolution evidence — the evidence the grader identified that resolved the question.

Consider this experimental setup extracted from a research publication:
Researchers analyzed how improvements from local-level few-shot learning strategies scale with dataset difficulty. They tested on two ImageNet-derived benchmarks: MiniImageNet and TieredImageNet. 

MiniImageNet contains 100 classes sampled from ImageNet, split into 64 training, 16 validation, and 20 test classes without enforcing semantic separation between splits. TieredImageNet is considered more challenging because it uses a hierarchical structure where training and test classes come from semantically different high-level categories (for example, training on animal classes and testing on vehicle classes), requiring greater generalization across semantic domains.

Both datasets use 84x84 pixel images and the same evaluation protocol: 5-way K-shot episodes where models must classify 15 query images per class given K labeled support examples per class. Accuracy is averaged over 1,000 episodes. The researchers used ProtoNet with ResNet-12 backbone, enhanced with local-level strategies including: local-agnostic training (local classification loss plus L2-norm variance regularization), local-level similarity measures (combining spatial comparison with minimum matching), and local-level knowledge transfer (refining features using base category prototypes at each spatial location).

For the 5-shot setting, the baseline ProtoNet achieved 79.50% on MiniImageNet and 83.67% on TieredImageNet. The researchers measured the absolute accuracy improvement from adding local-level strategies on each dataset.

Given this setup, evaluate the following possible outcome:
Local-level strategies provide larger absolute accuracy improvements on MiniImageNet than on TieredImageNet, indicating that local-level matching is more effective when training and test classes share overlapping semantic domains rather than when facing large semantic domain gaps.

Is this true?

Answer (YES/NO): YES